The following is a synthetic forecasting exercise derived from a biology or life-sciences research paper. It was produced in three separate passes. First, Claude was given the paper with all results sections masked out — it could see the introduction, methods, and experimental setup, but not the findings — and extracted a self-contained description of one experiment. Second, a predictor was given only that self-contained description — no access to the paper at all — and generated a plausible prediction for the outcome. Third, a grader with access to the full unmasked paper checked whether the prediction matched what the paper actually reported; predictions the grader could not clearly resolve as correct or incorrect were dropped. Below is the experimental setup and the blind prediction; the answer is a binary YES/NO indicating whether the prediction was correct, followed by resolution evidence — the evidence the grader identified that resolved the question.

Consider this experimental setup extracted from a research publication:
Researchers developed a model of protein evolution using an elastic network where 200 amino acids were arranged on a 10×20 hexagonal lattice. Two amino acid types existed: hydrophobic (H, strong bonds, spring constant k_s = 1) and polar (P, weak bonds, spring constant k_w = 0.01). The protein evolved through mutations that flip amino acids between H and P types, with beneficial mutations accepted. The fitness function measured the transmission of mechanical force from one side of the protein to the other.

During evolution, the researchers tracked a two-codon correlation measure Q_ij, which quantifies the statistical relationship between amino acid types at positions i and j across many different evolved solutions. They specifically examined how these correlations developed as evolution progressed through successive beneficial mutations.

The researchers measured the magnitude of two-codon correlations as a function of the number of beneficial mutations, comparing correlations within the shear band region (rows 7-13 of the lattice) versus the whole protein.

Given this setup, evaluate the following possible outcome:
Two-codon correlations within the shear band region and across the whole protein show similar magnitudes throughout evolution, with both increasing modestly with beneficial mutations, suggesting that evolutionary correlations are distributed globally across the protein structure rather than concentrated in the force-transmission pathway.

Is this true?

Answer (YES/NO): NO